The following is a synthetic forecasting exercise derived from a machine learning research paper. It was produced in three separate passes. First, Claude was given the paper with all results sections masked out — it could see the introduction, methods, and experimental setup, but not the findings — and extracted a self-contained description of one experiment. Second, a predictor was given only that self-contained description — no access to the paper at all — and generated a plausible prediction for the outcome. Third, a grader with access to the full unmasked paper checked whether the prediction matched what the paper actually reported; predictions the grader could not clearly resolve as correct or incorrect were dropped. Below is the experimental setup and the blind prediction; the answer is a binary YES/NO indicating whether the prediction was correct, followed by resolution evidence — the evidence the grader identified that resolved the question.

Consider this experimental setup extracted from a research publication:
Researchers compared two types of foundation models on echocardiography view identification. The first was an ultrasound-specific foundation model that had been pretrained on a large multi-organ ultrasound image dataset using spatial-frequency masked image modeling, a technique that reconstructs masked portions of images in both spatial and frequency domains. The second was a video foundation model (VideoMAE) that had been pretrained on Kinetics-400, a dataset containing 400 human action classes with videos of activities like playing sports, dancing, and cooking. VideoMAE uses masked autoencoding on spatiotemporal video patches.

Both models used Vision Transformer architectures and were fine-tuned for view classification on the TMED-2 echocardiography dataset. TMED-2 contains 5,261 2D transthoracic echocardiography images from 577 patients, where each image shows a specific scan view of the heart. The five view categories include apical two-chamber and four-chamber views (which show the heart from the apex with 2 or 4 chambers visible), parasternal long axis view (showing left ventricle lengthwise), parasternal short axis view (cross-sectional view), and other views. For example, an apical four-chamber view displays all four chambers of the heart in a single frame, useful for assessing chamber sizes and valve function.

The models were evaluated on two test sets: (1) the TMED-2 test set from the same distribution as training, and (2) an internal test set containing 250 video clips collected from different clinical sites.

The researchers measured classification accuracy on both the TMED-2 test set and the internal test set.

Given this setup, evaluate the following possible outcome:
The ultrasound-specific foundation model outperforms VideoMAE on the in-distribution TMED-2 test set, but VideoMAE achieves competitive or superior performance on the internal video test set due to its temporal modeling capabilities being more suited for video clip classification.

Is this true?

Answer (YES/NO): YES